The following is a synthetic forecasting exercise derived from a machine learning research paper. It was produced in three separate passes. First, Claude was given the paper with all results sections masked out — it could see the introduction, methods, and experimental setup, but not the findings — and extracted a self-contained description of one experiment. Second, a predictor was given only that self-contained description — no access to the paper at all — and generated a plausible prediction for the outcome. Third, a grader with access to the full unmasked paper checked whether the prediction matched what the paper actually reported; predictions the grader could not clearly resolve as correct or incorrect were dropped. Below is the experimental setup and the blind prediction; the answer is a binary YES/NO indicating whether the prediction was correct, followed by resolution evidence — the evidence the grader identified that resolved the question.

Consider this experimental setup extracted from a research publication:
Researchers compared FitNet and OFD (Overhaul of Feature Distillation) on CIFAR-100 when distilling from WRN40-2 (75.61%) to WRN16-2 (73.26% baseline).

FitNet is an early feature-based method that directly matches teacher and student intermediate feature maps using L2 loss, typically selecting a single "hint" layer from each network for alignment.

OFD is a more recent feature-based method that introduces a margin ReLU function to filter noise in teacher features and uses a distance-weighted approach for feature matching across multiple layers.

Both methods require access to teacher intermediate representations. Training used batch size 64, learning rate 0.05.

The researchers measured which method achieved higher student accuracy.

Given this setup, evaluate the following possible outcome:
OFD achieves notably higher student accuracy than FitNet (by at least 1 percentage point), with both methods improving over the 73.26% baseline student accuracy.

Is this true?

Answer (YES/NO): YES